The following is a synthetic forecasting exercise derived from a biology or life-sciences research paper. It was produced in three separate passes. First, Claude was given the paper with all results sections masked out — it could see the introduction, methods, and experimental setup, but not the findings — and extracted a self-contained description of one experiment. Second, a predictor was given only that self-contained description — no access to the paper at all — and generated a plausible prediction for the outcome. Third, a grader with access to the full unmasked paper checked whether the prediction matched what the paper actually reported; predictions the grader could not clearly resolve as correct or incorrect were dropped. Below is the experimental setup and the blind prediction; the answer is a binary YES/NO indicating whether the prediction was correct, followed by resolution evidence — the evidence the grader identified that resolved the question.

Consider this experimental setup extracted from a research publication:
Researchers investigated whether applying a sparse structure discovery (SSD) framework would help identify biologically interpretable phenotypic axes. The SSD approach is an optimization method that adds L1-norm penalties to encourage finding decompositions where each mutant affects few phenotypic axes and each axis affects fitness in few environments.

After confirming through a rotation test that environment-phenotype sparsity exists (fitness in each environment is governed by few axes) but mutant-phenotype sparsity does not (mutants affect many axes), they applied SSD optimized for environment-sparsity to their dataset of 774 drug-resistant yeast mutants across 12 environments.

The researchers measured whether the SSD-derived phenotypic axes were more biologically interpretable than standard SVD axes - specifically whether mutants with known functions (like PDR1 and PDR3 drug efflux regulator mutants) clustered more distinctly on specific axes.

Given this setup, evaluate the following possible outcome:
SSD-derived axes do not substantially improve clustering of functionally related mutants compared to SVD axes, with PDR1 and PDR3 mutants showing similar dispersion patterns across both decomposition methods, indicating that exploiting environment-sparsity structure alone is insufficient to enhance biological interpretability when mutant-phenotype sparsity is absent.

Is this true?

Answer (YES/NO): YES